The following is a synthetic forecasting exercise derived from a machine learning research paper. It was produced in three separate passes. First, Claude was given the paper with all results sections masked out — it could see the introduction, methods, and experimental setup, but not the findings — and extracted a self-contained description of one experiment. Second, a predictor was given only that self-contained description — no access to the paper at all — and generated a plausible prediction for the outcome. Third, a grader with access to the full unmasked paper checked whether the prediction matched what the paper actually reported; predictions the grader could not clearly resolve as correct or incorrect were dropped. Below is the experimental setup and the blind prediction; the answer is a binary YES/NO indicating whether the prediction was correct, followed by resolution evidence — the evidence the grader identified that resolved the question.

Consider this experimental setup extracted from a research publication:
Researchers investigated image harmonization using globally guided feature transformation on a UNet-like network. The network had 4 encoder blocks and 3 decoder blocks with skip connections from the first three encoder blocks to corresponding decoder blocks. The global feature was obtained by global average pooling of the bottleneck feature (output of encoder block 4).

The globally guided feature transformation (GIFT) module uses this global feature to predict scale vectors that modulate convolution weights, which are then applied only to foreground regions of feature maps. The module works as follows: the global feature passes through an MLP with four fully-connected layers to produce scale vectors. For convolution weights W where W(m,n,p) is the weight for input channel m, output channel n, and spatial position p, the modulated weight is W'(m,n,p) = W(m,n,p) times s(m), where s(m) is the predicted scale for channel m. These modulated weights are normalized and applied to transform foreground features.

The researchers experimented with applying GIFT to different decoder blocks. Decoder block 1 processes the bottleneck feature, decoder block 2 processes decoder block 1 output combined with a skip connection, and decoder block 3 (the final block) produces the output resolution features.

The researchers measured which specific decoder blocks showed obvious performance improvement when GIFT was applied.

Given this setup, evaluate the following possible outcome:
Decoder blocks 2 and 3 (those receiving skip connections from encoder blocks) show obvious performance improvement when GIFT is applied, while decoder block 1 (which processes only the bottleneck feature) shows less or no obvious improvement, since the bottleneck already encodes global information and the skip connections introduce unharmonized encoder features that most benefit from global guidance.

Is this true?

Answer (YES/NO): YES